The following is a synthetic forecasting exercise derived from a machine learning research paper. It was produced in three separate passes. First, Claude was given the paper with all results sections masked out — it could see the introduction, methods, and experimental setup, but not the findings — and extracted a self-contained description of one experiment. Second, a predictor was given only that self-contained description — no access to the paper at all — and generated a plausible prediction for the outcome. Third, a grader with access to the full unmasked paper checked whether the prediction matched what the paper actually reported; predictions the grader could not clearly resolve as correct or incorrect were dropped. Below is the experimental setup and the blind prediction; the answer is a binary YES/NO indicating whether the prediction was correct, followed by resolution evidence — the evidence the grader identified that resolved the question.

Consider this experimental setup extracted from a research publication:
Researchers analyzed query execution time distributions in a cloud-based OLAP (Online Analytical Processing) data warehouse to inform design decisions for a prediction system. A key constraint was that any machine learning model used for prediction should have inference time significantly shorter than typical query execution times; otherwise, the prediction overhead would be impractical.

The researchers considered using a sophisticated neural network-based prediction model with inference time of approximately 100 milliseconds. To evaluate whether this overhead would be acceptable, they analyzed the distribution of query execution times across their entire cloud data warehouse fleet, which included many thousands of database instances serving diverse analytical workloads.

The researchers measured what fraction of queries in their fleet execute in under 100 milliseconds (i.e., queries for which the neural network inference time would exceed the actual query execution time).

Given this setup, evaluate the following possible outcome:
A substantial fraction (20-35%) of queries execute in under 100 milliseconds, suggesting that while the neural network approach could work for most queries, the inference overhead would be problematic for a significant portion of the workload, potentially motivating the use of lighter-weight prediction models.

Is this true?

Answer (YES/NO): NO